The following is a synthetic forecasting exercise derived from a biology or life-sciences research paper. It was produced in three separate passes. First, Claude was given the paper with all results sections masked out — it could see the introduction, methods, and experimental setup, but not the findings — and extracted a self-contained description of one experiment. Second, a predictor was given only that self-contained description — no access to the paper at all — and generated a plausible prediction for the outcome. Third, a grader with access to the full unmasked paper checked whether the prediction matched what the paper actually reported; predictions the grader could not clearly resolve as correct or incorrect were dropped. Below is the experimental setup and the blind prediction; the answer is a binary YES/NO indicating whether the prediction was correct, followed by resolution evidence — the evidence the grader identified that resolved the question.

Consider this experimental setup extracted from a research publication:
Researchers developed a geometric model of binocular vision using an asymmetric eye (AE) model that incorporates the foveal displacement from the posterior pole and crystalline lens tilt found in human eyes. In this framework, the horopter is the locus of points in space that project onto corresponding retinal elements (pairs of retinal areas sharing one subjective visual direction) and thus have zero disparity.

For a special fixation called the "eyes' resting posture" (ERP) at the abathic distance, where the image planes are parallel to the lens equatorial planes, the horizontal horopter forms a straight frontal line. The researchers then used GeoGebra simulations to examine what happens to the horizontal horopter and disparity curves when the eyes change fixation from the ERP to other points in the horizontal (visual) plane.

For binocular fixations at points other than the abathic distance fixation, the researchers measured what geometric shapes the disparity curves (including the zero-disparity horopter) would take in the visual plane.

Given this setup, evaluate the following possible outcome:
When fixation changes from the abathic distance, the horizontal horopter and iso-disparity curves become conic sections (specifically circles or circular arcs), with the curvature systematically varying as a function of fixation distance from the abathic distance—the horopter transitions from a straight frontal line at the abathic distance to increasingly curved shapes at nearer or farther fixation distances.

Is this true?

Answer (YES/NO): NO